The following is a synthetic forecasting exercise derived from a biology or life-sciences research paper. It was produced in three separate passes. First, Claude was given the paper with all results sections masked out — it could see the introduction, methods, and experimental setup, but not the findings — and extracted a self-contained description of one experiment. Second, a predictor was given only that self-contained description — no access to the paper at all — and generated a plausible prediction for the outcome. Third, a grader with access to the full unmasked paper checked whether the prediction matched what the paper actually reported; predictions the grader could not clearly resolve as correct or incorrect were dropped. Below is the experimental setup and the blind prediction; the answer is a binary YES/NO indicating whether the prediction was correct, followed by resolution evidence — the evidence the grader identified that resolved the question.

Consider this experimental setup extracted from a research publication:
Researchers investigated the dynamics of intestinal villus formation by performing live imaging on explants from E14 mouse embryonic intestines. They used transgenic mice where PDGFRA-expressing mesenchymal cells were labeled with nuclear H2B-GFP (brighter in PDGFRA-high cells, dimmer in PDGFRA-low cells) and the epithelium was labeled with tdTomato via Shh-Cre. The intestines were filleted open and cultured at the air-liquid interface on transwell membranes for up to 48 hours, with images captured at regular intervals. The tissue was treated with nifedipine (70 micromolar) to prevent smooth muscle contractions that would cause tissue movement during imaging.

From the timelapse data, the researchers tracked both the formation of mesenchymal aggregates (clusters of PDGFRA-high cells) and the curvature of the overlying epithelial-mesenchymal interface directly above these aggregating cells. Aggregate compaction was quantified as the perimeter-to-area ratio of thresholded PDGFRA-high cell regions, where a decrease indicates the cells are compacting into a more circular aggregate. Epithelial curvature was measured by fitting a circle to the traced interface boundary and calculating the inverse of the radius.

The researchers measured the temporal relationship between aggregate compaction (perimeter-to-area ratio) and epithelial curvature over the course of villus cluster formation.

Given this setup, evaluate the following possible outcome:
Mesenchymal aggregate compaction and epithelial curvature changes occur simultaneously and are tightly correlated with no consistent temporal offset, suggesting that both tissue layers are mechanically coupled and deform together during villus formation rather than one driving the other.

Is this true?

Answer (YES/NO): NO